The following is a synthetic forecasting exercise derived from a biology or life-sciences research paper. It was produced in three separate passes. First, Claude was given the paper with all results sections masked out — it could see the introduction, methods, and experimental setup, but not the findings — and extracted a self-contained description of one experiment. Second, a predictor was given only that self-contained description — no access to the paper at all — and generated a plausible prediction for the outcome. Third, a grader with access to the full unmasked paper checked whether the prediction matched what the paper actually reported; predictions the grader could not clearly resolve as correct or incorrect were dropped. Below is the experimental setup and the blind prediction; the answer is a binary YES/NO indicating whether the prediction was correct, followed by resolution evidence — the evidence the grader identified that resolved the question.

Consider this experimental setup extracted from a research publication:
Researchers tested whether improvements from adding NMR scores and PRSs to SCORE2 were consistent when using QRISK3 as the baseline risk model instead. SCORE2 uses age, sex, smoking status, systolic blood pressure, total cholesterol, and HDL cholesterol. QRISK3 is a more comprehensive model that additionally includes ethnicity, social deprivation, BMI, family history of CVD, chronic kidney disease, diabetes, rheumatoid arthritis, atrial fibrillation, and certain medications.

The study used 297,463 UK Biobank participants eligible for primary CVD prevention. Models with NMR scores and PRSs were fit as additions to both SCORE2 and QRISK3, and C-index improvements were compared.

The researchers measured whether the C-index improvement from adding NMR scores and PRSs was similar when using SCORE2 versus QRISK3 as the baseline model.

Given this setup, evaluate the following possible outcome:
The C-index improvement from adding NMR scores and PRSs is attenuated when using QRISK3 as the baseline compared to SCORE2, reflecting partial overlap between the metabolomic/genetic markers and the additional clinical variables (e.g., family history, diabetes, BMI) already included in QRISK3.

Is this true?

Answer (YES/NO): YES